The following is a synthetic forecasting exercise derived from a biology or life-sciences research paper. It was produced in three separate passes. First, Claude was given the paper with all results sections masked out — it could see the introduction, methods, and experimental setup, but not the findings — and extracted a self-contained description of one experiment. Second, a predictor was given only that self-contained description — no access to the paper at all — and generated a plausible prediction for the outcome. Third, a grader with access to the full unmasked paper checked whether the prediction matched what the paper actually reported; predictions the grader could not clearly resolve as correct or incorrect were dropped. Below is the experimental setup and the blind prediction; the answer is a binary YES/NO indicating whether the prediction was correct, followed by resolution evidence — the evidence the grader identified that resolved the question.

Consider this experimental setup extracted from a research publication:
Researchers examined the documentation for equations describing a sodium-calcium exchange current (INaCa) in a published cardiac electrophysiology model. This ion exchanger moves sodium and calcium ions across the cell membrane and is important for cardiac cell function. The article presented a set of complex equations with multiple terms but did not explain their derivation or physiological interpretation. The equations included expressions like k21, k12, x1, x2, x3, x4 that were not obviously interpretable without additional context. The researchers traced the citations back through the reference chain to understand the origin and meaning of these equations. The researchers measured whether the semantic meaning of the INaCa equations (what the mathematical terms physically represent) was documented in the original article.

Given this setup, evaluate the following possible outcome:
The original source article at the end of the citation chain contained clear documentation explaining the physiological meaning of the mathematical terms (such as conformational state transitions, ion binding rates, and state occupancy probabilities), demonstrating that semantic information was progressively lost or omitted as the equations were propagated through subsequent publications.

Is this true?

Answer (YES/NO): YES